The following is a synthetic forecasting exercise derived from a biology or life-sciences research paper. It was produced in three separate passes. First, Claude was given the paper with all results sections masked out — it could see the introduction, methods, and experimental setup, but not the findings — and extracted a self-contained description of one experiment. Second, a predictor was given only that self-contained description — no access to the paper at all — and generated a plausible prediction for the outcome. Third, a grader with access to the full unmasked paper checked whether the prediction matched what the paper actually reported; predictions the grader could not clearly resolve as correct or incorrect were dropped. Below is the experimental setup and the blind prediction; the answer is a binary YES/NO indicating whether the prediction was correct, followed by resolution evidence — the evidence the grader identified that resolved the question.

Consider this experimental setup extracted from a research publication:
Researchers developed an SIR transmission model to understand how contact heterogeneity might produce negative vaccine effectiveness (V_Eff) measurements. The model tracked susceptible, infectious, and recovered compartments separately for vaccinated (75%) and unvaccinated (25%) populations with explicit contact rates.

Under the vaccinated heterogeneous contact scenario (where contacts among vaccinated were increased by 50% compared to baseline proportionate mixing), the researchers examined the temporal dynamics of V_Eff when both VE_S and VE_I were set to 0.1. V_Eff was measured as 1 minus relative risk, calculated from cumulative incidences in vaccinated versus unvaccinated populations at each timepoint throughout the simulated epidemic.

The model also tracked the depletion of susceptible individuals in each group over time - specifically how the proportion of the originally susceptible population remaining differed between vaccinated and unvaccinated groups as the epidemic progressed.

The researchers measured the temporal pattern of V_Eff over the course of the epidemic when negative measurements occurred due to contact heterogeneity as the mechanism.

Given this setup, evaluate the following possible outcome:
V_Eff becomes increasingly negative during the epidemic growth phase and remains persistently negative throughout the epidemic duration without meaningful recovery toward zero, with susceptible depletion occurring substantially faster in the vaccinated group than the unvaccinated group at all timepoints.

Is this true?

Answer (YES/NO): NO